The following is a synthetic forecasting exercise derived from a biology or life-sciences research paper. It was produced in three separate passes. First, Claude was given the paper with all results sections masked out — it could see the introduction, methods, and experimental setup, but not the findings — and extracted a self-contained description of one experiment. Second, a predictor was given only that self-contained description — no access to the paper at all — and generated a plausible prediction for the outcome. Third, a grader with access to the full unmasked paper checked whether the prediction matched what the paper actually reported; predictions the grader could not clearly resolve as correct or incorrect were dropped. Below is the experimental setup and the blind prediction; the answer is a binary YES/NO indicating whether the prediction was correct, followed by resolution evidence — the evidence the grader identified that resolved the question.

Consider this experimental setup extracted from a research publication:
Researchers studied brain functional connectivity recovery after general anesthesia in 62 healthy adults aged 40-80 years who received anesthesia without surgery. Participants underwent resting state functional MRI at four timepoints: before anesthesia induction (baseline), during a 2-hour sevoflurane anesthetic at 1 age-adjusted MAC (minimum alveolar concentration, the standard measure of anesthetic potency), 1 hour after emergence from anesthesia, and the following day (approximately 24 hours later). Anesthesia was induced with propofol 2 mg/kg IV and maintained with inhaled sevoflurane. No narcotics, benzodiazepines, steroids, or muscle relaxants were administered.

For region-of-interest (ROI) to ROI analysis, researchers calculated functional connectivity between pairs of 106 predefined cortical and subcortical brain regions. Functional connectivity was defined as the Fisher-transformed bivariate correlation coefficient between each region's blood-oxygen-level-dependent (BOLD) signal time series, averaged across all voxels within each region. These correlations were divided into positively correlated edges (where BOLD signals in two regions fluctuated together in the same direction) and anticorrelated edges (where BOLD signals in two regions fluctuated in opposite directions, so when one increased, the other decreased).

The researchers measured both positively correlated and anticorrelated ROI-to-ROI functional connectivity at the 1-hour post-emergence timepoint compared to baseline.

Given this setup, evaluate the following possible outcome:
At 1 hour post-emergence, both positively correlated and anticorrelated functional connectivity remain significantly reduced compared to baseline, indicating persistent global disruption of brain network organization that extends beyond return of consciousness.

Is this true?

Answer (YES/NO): NO